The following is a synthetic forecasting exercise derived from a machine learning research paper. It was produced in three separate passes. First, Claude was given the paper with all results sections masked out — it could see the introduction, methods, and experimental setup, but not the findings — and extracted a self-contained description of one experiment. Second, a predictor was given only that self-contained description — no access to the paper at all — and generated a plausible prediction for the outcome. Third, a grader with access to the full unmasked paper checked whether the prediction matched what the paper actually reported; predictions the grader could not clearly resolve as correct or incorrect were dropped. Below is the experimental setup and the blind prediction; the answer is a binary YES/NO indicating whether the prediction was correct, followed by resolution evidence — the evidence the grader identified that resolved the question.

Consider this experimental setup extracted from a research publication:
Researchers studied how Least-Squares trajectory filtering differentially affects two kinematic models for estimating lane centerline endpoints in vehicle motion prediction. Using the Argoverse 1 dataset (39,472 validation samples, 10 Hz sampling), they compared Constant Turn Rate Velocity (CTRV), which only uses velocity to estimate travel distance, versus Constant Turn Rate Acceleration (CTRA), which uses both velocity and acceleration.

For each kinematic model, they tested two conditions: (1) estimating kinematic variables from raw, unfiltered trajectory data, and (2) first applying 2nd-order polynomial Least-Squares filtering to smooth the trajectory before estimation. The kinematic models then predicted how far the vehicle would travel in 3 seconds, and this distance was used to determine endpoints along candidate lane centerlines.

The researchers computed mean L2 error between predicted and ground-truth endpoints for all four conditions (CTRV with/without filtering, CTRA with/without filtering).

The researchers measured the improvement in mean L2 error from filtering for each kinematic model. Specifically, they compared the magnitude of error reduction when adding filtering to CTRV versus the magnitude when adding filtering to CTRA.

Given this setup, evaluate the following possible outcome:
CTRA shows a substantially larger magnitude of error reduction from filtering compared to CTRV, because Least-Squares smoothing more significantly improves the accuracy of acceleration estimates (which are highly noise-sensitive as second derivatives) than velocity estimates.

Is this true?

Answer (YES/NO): YES